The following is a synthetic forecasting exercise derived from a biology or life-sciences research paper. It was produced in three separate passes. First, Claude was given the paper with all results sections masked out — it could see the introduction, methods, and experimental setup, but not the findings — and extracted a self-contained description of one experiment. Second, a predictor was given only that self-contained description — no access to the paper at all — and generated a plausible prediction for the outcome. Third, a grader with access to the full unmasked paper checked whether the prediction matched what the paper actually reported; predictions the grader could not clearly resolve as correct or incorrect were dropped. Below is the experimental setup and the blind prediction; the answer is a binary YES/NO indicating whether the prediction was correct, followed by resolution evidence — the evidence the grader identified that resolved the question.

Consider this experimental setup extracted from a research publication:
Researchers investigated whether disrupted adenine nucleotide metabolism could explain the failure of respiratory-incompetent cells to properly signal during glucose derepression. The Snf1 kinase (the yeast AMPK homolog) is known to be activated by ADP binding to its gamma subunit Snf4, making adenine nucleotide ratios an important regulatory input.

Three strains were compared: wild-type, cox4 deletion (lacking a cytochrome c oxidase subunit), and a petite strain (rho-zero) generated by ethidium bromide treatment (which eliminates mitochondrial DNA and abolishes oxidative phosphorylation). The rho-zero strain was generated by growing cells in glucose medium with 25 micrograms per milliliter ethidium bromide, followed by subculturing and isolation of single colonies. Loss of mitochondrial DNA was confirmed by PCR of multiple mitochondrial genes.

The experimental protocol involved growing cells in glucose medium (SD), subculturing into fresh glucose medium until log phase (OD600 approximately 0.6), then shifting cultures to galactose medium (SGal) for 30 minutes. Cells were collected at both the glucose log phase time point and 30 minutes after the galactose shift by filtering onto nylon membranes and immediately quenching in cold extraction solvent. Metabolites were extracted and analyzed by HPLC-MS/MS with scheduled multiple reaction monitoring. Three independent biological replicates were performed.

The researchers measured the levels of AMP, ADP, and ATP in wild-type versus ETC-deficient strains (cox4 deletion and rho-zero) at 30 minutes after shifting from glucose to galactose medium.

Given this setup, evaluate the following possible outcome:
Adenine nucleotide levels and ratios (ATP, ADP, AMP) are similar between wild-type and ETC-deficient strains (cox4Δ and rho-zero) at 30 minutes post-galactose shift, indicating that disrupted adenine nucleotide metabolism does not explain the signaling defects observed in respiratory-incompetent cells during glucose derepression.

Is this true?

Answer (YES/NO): NO